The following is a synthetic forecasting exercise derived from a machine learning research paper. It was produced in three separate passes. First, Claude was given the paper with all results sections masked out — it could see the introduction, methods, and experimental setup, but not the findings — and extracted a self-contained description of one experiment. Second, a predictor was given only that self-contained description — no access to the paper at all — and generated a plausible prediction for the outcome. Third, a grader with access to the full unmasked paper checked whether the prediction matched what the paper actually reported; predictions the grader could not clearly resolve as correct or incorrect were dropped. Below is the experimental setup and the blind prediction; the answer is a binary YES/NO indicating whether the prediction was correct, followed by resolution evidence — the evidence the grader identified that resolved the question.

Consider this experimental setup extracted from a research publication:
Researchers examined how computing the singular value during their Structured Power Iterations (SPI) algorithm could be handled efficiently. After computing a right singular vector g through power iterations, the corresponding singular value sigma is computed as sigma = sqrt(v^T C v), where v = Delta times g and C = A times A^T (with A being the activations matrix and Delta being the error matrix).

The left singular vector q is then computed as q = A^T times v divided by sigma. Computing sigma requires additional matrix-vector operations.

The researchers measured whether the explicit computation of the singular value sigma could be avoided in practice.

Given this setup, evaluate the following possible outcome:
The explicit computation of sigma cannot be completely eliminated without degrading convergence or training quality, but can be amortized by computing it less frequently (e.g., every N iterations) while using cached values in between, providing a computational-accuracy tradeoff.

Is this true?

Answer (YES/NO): NO